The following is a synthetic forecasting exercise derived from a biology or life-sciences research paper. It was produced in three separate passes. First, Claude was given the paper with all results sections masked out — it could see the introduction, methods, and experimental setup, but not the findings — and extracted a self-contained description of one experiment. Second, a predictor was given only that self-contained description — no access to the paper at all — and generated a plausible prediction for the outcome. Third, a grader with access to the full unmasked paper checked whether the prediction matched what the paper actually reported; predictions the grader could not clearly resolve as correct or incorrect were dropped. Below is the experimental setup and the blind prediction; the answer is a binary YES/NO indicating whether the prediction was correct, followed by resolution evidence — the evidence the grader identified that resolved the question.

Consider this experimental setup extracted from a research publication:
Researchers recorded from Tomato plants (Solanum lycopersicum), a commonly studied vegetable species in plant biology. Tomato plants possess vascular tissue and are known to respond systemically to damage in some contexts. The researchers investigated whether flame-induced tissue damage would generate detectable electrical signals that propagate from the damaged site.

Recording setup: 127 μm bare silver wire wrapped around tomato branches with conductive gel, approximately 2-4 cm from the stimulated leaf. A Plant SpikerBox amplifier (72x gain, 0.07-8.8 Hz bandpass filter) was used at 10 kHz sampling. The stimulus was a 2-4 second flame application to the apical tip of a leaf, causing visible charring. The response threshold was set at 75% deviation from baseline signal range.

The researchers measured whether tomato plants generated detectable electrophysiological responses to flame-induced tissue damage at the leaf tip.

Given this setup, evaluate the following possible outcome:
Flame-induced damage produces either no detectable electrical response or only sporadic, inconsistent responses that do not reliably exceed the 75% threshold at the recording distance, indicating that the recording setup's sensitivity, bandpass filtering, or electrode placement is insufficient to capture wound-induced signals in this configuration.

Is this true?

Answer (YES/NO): NO